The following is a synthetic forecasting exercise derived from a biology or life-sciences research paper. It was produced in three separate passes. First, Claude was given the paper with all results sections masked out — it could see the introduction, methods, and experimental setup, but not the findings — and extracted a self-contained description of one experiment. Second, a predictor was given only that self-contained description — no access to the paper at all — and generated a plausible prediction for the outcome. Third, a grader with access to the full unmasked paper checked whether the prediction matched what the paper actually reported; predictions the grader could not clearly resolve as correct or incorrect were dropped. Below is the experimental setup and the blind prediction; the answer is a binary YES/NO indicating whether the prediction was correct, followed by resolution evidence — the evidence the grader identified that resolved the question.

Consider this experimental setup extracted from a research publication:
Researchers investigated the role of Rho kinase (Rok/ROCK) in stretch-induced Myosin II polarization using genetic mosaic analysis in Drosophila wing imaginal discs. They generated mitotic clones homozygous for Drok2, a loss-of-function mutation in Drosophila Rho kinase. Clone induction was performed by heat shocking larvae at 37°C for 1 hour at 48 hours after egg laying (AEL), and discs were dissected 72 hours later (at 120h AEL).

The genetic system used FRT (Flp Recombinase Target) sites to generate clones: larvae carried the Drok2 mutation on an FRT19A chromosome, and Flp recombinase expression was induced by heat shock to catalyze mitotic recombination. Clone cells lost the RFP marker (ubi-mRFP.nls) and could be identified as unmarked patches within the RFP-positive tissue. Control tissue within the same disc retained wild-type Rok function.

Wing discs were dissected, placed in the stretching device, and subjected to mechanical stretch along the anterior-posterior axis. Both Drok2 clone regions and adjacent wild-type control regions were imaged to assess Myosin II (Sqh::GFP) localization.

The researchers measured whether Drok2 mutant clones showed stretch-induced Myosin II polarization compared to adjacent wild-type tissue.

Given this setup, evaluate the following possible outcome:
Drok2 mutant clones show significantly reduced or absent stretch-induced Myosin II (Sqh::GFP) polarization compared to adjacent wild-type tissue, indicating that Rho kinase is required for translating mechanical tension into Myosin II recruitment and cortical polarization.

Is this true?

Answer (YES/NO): NO